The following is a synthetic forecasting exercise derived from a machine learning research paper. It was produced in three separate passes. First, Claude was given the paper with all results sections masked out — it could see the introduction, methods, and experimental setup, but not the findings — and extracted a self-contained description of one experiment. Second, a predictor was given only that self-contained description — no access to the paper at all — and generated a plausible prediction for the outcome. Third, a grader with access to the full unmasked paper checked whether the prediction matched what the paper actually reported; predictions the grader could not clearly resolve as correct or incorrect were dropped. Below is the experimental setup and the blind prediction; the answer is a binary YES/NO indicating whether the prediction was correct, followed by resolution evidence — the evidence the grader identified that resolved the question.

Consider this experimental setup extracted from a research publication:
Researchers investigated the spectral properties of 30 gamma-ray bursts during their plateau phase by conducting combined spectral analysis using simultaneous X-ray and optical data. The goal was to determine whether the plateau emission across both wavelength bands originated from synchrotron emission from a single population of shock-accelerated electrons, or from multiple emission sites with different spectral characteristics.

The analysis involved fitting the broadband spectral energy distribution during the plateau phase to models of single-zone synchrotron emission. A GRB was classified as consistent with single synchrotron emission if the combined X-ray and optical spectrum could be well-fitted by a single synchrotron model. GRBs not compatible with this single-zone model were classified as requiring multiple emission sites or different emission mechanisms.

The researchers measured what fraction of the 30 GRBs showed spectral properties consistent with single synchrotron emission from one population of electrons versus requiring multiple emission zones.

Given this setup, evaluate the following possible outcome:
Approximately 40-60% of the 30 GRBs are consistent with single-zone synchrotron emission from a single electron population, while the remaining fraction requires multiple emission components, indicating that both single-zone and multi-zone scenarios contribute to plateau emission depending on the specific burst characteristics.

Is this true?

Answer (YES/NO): NO